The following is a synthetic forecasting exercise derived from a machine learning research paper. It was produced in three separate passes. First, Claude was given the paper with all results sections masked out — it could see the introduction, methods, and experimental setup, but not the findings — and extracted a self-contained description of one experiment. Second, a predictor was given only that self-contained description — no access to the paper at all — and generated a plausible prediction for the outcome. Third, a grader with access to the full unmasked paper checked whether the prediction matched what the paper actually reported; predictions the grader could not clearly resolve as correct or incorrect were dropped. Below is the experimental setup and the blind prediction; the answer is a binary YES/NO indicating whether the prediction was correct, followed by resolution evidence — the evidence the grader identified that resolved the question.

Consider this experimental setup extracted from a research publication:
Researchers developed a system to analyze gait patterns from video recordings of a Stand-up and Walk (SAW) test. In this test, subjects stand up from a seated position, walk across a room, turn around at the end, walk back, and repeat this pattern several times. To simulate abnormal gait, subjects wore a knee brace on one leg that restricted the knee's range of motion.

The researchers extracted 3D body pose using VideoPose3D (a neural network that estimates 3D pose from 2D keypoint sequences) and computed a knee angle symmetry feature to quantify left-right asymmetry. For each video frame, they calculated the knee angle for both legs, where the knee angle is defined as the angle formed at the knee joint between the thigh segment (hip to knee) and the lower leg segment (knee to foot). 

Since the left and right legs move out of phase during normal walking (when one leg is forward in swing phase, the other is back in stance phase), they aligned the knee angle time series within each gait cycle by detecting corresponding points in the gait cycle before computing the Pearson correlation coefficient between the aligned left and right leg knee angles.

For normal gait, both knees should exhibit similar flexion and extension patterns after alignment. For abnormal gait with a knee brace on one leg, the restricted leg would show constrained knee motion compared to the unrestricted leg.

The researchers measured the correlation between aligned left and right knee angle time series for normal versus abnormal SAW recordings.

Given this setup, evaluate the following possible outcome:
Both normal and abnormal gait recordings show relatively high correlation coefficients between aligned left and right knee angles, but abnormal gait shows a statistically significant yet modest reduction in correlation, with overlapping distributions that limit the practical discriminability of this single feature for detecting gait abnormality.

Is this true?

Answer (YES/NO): NO